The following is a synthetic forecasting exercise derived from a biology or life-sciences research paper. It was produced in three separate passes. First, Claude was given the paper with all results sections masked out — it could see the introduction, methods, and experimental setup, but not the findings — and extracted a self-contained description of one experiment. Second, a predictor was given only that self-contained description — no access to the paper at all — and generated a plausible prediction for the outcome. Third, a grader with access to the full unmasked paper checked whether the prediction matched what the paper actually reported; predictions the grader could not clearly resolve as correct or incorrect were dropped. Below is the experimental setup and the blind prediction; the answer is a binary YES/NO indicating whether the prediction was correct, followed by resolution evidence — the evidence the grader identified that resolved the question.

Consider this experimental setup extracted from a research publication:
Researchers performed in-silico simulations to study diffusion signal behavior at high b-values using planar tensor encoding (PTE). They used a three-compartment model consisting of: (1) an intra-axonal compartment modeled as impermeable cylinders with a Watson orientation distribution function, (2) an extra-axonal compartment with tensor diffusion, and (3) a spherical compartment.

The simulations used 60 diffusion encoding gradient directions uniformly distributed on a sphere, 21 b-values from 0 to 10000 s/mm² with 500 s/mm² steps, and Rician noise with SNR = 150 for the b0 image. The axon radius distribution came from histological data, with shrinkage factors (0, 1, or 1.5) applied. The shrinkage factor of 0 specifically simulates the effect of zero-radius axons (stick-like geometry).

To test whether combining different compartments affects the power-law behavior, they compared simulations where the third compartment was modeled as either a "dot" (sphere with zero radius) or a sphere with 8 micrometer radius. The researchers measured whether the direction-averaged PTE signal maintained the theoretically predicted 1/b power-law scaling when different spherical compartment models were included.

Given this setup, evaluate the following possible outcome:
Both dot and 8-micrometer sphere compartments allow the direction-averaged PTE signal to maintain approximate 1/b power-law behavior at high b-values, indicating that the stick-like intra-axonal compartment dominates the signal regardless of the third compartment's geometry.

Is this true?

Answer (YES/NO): NO